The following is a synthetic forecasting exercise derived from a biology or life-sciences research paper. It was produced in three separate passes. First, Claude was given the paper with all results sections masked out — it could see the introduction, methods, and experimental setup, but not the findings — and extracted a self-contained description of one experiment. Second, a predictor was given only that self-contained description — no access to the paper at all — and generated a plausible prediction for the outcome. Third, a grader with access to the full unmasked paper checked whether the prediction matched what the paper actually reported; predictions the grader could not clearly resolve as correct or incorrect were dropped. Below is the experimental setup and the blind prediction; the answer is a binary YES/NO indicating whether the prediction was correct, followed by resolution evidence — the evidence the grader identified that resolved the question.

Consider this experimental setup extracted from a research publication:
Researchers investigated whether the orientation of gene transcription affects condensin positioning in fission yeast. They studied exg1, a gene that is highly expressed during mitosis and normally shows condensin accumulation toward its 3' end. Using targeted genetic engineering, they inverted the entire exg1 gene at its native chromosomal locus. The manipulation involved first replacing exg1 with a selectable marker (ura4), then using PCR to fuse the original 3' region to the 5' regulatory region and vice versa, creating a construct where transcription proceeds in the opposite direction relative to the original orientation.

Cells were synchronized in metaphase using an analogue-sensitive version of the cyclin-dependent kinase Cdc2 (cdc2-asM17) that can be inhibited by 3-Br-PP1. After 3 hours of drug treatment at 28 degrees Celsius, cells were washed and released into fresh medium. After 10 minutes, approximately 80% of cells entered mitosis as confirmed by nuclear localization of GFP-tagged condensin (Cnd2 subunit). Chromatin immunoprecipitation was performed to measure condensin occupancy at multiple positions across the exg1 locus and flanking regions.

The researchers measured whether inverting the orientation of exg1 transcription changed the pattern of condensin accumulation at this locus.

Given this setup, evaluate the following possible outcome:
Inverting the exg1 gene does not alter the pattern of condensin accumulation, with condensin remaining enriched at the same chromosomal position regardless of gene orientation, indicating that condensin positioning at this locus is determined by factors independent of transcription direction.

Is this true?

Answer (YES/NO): NO